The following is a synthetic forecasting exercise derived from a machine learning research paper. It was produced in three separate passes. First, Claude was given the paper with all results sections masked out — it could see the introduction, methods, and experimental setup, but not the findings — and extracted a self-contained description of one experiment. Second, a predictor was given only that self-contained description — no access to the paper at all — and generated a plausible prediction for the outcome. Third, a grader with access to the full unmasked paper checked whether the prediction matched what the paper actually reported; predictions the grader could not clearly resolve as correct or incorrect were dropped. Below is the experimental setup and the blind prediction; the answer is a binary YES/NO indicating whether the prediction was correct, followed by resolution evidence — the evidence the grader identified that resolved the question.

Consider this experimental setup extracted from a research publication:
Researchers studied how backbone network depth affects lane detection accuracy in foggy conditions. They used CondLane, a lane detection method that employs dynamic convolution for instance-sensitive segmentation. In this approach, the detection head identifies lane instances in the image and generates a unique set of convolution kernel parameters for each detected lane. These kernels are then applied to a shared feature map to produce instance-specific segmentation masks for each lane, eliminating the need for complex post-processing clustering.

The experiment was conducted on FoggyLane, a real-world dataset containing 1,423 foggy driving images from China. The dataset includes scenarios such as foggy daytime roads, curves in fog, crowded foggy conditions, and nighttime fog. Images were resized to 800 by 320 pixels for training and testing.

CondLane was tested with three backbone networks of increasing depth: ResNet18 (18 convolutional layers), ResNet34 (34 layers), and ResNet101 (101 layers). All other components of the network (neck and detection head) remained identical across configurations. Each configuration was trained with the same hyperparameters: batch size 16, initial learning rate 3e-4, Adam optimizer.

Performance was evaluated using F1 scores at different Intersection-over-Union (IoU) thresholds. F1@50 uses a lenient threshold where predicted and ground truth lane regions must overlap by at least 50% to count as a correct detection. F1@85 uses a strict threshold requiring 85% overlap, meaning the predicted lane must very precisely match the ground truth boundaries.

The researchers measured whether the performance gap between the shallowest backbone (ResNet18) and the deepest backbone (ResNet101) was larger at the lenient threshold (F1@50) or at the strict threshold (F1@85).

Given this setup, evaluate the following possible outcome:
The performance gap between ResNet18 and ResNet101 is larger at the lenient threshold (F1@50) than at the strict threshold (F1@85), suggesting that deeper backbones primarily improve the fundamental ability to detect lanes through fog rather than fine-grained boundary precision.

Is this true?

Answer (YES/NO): NO